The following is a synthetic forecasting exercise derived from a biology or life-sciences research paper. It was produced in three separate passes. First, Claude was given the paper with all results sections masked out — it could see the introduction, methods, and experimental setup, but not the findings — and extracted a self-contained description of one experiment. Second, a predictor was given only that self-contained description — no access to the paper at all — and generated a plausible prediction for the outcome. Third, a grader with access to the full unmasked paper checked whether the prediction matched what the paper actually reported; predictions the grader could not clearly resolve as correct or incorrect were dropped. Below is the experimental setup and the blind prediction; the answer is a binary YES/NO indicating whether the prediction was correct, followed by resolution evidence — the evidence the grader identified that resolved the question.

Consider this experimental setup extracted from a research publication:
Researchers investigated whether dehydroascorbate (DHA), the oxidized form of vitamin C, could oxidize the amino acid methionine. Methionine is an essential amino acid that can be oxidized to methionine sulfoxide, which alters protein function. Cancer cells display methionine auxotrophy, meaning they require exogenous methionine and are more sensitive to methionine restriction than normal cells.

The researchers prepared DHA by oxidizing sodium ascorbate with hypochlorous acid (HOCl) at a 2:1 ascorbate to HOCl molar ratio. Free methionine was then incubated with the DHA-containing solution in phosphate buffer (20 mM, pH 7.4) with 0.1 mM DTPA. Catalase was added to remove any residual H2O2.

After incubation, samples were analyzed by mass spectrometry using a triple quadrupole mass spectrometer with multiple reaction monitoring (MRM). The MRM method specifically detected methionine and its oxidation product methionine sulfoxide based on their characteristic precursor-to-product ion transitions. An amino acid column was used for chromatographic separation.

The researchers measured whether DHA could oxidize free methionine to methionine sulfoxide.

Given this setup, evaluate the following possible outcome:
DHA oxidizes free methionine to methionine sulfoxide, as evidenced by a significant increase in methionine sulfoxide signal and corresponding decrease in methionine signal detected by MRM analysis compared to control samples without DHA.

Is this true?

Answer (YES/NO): NO